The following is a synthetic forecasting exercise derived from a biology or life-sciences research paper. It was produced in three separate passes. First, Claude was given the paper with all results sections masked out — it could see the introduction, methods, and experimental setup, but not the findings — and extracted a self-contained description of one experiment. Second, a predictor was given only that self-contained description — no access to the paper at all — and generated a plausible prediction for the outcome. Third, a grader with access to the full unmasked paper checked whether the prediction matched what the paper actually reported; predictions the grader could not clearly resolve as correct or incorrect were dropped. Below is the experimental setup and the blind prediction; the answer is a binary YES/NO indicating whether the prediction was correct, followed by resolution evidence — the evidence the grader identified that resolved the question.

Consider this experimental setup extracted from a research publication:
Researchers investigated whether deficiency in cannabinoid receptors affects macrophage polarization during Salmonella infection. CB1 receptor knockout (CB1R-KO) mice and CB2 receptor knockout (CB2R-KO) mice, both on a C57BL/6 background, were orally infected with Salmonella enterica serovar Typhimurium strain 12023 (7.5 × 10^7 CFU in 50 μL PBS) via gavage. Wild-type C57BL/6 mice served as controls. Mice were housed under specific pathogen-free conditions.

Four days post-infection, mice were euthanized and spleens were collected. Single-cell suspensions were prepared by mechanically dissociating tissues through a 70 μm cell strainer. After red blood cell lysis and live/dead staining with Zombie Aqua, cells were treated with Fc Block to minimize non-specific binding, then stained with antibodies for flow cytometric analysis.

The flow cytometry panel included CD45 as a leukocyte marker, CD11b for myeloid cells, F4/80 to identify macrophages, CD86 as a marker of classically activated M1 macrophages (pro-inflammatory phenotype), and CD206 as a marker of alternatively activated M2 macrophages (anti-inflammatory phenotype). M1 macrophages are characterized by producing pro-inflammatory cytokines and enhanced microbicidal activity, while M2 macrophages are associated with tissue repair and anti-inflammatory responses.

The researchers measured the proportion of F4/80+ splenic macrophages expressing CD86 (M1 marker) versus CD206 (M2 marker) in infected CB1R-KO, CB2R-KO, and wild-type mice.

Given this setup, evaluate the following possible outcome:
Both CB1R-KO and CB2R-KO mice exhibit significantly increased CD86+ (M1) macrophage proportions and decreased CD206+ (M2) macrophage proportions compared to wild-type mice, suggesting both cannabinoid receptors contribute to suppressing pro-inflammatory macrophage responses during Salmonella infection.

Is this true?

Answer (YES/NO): NO